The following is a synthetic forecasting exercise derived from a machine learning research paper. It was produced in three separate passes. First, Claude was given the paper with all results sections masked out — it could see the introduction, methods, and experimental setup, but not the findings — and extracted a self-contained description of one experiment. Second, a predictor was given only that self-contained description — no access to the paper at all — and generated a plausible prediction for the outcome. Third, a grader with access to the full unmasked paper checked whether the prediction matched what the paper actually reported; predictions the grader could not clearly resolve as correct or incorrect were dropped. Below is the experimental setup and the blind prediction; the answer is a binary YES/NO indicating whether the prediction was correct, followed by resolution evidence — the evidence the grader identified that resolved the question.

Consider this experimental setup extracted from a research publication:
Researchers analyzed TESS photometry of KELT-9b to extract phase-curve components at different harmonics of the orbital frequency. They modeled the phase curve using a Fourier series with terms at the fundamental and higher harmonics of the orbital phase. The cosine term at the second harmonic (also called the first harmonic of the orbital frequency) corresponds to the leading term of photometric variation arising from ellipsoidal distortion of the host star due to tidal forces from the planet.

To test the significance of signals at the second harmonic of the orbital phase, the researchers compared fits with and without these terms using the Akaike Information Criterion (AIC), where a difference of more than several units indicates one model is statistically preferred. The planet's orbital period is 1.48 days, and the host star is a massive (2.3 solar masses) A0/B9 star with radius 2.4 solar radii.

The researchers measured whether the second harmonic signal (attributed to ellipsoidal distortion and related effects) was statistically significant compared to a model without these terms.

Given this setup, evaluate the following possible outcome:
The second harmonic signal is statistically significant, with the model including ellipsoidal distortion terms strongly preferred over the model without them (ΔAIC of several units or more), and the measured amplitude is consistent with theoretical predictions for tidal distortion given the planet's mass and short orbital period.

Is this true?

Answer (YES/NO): NO